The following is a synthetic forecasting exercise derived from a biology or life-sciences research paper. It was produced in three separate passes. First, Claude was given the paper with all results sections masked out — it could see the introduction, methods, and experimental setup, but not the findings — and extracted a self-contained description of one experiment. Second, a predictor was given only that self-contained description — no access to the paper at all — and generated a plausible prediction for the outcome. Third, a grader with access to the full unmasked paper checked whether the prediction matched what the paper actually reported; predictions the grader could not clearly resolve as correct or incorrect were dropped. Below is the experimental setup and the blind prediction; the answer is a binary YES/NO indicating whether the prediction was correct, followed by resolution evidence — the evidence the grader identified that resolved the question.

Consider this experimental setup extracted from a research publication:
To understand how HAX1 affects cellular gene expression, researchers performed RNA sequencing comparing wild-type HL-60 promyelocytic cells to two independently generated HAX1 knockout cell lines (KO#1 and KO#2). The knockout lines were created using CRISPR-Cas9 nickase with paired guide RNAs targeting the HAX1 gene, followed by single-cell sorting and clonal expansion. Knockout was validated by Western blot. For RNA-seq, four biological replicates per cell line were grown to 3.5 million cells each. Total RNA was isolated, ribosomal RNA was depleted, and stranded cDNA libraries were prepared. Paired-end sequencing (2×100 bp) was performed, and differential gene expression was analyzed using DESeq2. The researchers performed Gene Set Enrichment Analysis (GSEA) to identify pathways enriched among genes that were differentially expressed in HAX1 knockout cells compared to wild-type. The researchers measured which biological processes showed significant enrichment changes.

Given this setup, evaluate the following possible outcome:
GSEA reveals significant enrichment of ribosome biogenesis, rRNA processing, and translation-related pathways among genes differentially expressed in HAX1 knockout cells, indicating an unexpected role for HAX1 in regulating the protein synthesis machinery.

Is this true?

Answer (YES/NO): YES